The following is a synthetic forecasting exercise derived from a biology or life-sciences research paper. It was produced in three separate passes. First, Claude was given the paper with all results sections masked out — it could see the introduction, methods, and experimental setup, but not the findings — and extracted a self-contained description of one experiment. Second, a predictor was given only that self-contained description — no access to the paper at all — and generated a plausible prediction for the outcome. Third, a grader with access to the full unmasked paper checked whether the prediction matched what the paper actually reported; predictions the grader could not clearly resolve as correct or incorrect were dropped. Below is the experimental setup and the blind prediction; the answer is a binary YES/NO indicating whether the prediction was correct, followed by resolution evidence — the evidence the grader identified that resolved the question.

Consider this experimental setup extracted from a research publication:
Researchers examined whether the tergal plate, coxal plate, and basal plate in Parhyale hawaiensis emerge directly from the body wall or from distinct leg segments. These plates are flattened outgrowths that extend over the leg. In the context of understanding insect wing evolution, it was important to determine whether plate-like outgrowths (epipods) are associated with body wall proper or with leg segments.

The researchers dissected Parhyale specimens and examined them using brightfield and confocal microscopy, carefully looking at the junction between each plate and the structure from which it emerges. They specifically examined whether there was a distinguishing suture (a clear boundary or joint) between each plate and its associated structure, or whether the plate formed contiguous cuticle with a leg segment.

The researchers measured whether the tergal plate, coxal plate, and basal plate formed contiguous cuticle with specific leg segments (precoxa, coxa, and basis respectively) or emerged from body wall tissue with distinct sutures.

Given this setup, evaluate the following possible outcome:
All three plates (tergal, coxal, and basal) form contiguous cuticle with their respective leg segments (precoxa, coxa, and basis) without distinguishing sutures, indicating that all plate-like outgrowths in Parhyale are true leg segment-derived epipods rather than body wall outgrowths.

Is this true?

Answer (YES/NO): YES